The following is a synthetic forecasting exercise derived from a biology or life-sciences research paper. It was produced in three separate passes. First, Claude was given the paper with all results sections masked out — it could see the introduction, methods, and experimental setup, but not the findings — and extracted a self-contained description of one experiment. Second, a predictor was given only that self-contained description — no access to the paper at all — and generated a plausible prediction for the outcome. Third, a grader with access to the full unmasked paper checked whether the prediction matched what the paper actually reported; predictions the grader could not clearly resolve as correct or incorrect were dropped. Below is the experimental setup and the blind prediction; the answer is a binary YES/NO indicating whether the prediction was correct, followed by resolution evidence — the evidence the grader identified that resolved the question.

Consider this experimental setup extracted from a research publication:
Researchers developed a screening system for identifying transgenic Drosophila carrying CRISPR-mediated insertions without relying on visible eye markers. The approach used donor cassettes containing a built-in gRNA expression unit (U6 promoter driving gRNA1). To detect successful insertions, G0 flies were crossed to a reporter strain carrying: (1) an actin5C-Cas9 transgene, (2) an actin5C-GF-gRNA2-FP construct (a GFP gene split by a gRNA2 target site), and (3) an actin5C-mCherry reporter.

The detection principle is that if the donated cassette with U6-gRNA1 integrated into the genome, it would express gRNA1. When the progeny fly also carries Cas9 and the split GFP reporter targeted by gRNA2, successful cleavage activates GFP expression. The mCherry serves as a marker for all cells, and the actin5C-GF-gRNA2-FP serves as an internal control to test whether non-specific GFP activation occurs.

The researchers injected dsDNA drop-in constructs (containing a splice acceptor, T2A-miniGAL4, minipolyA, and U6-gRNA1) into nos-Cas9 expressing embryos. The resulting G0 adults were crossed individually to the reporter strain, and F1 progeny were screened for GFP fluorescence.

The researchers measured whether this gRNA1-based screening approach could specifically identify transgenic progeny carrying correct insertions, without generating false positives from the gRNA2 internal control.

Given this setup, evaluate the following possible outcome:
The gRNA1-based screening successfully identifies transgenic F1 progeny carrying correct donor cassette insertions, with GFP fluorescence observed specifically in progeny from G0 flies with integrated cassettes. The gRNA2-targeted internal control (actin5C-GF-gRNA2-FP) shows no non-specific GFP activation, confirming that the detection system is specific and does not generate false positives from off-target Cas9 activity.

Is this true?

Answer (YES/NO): YES